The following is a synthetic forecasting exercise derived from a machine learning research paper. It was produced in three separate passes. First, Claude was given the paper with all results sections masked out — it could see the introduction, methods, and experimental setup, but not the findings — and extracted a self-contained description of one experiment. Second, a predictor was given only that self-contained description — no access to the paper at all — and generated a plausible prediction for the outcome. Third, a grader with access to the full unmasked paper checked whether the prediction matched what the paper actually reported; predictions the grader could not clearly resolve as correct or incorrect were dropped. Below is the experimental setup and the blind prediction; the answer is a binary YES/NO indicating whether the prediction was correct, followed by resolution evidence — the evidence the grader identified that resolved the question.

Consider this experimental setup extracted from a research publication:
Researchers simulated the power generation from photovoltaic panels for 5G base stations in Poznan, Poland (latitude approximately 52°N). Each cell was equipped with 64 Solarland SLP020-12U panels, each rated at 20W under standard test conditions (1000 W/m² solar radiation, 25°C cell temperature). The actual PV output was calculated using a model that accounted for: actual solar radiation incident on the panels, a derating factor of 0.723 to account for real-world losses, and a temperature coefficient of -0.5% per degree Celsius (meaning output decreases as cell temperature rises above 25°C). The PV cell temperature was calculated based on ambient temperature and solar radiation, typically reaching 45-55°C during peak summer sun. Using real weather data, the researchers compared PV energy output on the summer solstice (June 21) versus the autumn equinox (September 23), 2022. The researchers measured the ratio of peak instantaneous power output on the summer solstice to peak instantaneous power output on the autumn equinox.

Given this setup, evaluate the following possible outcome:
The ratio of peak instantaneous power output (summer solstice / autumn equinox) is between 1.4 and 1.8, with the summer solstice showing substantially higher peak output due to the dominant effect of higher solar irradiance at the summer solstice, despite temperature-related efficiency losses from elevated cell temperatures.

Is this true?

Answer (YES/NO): YES